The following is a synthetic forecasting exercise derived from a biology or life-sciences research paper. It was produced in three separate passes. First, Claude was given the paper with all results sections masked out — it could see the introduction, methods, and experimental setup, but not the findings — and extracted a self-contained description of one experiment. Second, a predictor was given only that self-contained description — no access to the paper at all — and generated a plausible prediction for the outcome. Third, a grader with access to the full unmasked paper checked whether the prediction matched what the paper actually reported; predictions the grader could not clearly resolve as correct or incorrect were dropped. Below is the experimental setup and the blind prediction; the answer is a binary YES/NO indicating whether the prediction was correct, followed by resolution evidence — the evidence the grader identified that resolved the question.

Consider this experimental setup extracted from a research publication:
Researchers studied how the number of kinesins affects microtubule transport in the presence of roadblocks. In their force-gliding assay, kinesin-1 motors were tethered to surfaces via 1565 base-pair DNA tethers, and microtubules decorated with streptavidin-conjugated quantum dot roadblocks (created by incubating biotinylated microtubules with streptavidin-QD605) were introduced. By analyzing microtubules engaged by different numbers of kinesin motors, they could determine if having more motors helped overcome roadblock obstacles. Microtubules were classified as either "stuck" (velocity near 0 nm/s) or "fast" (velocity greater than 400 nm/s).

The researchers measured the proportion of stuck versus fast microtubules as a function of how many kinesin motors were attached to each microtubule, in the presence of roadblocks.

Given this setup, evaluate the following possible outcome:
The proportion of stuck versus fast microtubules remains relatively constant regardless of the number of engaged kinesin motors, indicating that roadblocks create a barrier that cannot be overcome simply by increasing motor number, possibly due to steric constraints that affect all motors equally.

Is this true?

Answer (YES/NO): NO